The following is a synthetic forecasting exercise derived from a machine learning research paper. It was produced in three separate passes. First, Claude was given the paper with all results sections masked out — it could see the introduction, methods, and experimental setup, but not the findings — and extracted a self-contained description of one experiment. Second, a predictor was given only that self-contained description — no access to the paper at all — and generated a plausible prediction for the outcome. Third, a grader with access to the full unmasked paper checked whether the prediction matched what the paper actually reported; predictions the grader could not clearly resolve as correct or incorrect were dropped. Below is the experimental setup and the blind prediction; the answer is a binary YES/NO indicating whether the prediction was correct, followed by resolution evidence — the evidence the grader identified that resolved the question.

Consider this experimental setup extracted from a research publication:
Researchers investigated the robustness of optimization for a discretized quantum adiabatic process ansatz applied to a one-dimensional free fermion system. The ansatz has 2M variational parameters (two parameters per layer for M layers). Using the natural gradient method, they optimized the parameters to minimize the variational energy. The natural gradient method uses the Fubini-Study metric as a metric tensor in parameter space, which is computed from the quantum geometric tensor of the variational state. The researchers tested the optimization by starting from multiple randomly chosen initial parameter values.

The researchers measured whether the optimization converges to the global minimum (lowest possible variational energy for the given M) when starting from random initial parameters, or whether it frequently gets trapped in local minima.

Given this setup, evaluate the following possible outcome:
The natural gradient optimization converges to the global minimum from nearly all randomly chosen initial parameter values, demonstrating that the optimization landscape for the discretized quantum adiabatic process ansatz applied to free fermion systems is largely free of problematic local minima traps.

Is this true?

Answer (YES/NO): YES